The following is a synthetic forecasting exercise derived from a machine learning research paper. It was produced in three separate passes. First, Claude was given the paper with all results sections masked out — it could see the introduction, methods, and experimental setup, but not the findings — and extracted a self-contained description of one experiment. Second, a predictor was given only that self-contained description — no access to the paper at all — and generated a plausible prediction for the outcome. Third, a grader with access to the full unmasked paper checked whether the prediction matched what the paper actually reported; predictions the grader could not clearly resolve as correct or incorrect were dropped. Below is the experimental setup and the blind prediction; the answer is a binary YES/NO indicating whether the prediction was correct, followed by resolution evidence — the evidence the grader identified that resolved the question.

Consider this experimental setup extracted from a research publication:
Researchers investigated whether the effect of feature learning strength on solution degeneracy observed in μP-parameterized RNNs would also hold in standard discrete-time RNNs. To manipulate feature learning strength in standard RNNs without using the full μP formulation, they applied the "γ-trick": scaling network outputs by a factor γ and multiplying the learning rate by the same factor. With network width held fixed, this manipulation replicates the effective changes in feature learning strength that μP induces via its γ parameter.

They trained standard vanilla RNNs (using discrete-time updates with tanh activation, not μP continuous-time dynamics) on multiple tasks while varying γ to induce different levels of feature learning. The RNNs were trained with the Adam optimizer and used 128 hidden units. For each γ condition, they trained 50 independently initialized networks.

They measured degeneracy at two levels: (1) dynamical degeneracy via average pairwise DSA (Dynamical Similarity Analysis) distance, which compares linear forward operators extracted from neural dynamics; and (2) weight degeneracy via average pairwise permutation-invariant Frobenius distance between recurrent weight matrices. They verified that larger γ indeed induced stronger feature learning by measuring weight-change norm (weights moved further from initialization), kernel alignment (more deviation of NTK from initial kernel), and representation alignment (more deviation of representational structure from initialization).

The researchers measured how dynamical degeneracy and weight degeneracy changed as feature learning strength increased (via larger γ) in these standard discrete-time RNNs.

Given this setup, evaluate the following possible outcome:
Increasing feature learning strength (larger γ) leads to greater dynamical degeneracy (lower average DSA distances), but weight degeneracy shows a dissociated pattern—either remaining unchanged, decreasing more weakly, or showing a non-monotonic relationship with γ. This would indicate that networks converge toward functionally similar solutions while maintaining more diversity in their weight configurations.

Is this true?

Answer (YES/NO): NO